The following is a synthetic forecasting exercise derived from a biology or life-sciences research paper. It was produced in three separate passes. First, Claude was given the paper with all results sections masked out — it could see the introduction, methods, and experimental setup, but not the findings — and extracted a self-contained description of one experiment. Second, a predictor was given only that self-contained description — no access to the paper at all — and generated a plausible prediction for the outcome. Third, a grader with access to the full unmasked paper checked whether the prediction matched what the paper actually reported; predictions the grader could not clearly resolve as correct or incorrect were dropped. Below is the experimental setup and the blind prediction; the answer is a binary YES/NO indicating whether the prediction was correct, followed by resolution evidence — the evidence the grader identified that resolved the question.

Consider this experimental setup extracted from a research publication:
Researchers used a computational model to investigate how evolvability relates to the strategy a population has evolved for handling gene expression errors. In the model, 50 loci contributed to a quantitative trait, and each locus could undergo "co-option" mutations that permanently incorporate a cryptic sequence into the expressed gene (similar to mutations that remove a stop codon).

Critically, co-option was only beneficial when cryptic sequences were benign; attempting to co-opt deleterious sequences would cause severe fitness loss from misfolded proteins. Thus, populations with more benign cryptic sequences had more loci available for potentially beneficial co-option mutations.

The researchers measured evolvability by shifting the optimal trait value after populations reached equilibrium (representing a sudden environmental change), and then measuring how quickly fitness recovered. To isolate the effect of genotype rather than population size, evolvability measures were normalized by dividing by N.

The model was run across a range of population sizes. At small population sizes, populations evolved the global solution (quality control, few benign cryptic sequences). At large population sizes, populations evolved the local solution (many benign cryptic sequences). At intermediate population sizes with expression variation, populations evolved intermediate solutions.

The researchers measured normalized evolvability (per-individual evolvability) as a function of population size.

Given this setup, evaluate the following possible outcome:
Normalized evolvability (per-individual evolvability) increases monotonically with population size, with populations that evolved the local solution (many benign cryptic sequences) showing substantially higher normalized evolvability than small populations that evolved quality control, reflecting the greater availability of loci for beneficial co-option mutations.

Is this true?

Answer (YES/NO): YES